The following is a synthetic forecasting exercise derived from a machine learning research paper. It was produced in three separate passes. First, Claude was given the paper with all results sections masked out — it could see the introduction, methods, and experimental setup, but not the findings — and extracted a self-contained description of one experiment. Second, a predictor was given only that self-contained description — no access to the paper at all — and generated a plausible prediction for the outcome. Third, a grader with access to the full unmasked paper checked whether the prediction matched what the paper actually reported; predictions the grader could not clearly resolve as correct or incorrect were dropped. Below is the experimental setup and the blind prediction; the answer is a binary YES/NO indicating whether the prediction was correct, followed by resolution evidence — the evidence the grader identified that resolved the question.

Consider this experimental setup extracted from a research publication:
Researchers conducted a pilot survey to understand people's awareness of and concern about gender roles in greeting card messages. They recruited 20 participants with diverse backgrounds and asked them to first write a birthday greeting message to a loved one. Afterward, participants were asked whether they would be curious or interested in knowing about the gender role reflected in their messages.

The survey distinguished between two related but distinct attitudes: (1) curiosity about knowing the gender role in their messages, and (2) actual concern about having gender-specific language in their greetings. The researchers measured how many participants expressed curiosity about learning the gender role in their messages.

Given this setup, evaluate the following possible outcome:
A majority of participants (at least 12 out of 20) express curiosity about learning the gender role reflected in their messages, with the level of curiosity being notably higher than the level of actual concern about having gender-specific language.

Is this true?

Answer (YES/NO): YES